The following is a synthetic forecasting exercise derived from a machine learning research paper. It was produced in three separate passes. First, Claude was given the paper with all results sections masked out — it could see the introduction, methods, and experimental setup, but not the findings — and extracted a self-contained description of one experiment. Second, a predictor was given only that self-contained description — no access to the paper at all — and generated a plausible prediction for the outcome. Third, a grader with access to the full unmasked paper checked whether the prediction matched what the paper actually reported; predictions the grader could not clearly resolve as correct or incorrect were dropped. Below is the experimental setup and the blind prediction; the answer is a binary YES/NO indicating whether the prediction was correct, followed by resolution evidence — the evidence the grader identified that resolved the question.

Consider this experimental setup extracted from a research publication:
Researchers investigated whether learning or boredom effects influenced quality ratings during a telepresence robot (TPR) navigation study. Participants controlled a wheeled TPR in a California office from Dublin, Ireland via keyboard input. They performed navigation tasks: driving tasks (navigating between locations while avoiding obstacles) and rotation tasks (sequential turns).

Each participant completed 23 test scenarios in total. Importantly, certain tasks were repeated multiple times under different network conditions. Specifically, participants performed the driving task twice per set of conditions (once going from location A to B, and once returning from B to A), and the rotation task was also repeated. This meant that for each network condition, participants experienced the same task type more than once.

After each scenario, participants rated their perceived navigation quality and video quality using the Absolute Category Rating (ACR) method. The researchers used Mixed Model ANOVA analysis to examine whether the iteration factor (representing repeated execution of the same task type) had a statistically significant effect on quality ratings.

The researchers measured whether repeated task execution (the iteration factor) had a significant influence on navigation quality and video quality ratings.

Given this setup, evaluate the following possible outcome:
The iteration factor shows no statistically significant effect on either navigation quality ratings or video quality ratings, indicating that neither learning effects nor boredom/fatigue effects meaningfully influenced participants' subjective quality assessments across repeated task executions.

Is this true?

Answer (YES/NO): YES